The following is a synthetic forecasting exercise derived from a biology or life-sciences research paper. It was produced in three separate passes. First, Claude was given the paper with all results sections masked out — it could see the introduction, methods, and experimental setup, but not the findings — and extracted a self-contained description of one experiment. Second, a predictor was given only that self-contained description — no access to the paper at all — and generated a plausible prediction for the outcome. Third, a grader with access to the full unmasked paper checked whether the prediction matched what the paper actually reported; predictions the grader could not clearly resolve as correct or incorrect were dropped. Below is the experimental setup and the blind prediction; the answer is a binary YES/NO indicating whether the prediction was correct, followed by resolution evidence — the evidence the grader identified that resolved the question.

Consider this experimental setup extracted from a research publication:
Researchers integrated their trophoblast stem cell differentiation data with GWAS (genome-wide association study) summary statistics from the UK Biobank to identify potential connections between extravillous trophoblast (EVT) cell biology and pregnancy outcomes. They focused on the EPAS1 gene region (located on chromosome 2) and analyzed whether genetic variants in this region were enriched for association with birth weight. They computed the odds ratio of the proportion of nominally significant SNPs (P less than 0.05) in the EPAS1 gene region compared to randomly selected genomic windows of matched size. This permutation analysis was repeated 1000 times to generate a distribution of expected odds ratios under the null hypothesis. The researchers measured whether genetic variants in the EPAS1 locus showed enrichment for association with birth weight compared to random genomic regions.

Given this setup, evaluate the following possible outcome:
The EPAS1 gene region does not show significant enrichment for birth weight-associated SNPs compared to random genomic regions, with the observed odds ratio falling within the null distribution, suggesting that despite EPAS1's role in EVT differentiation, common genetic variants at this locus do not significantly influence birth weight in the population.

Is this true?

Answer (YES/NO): NO